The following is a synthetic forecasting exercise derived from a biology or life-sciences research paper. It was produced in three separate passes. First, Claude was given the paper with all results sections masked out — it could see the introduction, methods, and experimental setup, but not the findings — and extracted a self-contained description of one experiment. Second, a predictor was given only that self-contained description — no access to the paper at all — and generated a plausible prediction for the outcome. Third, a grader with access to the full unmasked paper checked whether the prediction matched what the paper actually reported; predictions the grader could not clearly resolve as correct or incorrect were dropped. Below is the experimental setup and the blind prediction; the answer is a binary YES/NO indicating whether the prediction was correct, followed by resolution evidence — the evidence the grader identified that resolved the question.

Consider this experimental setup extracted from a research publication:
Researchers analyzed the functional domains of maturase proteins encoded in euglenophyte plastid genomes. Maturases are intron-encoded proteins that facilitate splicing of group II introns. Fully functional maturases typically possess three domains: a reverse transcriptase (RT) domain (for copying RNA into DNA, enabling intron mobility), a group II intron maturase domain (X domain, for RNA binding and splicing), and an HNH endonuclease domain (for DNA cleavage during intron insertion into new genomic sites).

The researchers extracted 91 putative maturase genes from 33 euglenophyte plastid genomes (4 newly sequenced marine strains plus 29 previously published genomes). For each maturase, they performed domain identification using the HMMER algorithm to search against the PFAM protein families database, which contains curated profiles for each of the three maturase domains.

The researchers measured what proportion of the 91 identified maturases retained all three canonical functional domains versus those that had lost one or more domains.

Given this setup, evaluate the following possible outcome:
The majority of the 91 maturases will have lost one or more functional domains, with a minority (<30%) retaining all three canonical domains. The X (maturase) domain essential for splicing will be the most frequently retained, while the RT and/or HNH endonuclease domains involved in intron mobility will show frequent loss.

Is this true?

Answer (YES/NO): NO